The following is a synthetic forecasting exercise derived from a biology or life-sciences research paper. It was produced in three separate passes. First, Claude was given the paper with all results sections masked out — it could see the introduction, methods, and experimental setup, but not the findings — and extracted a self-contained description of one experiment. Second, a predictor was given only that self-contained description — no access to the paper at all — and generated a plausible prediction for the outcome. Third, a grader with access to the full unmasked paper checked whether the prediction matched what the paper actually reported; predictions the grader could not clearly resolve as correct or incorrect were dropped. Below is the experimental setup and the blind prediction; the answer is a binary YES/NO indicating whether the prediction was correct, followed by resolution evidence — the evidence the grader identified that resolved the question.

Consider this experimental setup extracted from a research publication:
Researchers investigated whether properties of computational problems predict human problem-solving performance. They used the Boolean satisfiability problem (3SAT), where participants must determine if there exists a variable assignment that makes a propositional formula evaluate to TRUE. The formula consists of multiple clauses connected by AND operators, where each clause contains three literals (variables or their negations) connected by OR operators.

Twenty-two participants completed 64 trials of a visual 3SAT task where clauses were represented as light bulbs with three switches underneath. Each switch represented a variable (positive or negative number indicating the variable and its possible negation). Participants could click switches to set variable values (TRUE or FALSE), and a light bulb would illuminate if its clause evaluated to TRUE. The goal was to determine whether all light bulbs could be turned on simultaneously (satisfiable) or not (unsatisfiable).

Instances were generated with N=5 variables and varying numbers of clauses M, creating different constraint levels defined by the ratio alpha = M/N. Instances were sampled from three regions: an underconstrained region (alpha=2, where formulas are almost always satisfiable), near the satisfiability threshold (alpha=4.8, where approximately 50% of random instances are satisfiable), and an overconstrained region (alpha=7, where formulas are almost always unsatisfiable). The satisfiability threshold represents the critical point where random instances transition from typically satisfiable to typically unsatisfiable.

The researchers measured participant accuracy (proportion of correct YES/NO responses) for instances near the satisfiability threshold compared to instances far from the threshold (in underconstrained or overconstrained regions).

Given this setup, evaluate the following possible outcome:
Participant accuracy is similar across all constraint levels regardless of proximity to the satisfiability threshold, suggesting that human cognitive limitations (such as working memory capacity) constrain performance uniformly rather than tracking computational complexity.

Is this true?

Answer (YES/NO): NO